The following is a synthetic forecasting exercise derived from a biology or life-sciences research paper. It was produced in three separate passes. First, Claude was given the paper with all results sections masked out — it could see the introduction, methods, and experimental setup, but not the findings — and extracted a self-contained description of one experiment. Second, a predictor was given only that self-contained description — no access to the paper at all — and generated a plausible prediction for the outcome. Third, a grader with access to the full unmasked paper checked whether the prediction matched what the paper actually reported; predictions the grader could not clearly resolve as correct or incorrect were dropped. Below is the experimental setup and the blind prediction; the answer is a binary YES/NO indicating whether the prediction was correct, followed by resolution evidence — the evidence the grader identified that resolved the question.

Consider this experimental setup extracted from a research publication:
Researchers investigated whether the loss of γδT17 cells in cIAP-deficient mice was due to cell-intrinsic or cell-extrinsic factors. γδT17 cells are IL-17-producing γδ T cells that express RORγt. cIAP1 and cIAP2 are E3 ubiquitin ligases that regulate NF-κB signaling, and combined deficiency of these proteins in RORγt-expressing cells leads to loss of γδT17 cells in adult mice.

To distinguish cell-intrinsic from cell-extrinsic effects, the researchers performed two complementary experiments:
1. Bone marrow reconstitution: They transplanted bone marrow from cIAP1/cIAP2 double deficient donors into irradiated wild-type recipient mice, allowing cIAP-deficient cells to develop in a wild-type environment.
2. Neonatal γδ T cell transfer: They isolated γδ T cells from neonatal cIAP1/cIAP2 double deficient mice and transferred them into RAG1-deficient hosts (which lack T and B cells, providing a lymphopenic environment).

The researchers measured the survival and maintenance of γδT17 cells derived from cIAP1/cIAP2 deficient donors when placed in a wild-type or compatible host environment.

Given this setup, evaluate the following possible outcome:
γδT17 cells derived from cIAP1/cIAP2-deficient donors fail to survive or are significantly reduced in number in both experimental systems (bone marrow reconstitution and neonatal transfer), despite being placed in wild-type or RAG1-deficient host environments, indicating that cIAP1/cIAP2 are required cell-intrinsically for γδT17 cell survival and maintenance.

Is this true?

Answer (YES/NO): NO